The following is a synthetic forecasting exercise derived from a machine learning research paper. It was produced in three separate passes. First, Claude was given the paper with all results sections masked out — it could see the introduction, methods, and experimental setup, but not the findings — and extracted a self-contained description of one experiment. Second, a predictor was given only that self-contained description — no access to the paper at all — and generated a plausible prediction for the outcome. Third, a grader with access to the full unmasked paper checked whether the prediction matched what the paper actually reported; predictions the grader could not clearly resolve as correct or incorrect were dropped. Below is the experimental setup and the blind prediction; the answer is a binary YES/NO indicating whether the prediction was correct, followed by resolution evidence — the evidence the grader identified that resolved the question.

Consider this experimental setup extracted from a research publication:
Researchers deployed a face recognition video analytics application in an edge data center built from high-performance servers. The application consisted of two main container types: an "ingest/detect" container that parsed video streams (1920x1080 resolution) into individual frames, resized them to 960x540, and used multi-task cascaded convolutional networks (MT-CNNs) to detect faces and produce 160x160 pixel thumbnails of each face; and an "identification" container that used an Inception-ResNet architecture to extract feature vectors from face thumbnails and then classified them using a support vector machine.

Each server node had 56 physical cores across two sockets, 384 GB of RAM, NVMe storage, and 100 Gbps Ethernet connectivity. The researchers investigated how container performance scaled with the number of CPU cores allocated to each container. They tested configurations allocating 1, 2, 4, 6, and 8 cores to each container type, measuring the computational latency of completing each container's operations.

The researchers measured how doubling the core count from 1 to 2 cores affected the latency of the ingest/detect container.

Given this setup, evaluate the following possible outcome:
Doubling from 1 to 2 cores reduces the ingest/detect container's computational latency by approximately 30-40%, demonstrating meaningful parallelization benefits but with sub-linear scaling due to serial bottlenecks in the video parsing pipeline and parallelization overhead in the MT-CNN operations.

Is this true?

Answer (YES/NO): NO